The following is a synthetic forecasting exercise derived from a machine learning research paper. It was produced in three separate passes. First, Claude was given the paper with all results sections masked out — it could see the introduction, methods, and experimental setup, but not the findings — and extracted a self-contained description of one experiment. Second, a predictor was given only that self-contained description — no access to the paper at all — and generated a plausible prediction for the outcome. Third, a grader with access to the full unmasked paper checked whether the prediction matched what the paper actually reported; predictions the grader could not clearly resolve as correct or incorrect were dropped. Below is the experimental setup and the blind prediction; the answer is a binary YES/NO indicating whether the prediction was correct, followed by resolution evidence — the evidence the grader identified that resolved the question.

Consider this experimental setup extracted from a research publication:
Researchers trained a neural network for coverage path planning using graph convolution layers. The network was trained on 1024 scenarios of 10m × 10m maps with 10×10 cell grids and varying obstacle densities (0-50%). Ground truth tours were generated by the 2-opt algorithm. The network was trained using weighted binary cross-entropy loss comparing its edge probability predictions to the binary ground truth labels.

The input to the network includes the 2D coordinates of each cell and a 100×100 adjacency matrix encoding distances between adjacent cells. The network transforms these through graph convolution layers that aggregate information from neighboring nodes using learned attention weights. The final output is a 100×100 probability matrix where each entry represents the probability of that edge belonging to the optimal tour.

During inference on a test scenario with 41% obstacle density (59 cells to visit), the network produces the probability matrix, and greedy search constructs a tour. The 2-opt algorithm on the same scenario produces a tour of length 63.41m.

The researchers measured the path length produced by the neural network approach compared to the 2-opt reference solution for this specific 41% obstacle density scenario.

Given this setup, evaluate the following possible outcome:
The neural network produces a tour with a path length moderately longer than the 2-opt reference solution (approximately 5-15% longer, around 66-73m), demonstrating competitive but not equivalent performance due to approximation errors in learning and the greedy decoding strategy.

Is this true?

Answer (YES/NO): NO